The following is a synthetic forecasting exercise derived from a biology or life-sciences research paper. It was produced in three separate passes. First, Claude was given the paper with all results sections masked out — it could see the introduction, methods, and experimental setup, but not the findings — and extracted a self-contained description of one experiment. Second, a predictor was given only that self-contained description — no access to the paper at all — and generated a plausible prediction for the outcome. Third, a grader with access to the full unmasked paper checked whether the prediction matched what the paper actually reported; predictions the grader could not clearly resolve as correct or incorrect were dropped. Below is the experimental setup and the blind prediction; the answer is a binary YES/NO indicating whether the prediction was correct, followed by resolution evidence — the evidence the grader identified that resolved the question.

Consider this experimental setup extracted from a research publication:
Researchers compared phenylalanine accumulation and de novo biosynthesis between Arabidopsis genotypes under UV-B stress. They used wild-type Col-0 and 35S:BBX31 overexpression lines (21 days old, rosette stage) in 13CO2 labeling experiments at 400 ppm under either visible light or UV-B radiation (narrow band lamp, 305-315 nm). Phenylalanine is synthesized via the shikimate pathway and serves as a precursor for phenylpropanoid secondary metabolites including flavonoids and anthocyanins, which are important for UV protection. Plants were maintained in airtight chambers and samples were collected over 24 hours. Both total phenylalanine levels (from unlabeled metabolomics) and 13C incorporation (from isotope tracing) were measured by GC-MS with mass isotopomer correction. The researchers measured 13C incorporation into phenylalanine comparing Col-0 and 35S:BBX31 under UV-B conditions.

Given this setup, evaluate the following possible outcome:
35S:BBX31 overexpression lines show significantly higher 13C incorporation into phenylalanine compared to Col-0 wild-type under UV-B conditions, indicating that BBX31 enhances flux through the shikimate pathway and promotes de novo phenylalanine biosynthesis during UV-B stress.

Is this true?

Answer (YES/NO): YES